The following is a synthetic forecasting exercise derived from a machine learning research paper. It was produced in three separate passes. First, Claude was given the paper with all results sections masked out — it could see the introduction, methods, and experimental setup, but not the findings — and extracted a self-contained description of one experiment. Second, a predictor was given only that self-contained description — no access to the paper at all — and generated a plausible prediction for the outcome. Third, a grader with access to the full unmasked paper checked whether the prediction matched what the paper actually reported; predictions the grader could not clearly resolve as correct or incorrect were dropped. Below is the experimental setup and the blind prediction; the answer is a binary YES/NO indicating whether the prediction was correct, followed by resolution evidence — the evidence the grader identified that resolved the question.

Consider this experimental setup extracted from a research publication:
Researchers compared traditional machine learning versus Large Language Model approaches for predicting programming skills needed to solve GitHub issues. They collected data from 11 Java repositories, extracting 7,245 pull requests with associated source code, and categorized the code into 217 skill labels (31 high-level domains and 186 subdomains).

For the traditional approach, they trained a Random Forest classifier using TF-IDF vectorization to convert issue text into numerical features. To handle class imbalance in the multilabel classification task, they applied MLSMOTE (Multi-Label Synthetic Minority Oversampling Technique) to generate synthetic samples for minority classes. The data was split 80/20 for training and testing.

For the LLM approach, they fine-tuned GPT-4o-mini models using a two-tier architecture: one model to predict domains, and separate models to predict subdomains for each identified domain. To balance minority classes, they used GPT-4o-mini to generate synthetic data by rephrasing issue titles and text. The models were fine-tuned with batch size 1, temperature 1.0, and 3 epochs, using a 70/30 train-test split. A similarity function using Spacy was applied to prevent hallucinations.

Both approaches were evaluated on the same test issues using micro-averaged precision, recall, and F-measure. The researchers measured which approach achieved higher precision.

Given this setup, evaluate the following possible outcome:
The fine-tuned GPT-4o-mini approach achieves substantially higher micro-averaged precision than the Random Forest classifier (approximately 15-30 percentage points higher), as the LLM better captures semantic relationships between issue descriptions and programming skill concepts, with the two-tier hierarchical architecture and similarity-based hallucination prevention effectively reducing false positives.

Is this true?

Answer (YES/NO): NO